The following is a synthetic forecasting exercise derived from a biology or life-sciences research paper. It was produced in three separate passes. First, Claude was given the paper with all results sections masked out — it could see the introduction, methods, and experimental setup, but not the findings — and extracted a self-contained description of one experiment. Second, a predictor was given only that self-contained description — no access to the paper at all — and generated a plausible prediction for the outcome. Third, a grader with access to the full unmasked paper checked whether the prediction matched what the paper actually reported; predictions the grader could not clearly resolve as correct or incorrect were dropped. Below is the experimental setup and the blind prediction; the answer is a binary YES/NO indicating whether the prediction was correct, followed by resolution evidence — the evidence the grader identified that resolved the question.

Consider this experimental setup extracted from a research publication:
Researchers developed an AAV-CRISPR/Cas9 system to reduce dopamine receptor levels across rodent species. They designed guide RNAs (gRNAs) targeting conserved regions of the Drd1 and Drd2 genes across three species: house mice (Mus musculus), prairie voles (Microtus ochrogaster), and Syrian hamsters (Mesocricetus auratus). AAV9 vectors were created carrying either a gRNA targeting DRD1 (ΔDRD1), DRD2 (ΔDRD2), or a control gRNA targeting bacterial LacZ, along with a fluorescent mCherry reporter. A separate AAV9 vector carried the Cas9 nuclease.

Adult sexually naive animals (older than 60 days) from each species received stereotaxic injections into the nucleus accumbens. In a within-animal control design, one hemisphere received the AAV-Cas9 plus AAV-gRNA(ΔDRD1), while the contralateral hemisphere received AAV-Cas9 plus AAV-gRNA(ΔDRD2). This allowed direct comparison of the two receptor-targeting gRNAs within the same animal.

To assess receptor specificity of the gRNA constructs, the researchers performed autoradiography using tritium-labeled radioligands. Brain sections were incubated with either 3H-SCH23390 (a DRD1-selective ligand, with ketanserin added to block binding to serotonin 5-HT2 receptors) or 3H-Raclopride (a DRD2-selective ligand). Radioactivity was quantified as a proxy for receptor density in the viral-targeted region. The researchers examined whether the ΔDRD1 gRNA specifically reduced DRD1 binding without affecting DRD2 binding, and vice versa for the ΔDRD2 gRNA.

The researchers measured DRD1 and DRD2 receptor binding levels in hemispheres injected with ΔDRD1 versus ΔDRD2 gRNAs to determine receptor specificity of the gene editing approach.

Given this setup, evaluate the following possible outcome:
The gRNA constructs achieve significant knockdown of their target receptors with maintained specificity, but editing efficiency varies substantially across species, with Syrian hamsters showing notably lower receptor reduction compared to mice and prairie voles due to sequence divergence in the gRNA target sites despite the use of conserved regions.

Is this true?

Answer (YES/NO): NO